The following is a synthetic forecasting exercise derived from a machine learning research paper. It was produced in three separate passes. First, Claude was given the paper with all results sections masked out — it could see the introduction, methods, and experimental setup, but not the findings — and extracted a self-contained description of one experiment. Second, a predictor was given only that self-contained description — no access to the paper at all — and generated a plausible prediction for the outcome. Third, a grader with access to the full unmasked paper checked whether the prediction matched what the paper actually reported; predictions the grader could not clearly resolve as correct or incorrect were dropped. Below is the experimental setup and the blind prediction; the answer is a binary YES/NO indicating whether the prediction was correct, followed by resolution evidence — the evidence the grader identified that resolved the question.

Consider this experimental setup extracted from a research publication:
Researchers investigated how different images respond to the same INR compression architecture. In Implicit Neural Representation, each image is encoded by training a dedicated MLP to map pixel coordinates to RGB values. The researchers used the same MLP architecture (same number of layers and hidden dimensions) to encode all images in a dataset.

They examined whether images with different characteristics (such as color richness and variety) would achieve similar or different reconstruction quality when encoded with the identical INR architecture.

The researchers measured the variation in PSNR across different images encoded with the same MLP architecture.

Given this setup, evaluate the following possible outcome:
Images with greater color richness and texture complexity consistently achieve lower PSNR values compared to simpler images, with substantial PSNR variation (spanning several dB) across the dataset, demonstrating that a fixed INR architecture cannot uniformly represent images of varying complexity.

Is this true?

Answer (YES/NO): NO